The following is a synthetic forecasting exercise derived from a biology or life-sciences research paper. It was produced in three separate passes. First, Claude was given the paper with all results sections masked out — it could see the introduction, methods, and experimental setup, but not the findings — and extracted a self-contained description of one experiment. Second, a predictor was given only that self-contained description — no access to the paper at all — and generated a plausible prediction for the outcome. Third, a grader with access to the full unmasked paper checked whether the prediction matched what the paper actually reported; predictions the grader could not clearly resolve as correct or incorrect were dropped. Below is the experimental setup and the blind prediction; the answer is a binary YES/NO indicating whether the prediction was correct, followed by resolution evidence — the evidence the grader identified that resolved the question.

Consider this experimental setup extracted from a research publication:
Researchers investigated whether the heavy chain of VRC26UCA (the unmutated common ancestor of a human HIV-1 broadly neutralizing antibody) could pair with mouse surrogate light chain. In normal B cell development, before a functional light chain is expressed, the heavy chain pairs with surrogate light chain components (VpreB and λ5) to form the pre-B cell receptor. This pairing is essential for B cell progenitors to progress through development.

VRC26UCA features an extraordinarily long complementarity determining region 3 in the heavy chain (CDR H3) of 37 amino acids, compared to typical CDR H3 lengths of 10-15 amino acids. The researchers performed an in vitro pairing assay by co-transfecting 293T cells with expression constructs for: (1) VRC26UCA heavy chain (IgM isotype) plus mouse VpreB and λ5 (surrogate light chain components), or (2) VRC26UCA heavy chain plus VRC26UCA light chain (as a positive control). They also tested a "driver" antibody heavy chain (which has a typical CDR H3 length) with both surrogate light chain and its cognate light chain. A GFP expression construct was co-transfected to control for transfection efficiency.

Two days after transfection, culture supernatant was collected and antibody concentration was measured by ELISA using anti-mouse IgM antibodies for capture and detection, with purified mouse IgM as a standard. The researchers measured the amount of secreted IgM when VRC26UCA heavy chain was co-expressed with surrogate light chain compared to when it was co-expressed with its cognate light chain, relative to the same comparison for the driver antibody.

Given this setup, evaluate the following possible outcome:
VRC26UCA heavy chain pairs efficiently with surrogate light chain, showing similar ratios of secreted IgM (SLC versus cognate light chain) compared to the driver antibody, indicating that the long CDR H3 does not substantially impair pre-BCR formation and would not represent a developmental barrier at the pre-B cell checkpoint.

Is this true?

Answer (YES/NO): NO